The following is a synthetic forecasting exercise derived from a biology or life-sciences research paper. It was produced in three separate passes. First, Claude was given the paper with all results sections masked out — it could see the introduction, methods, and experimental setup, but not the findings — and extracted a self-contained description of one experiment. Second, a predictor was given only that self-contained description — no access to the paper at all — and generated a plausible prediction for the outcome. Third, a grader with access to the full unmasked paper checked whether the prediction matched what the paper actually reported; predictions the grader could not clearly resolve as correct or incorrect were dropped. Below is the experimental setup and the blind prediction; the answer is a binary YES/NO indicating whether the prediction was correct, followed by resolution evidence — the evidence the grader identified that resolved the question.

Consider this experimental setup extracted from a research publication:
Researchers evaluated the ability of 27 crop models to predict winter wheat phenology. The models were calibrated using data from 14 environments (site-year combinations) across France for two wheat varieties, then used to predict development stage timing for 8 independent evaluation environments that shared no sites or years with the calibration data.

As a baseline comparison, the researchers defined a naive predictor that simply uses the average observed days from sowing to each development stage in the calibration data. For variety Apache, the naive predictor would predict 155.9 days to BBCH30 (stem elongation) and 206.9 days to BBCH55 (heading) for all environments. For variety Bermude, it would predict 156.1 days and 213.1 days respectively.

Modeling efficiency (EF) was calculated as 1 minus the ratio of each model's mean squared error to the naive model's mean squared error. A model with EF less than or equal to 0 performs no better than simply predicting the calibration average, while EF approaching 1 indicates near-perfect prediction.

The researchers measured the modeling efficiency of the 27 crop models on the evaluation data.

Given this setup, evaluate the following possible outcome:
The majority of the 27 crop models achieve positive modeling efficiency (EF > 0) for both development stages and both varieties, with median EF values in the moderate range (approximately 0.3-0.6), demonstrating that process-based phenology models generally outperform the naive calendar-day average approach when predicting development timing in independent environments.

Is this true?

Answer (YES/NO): NO